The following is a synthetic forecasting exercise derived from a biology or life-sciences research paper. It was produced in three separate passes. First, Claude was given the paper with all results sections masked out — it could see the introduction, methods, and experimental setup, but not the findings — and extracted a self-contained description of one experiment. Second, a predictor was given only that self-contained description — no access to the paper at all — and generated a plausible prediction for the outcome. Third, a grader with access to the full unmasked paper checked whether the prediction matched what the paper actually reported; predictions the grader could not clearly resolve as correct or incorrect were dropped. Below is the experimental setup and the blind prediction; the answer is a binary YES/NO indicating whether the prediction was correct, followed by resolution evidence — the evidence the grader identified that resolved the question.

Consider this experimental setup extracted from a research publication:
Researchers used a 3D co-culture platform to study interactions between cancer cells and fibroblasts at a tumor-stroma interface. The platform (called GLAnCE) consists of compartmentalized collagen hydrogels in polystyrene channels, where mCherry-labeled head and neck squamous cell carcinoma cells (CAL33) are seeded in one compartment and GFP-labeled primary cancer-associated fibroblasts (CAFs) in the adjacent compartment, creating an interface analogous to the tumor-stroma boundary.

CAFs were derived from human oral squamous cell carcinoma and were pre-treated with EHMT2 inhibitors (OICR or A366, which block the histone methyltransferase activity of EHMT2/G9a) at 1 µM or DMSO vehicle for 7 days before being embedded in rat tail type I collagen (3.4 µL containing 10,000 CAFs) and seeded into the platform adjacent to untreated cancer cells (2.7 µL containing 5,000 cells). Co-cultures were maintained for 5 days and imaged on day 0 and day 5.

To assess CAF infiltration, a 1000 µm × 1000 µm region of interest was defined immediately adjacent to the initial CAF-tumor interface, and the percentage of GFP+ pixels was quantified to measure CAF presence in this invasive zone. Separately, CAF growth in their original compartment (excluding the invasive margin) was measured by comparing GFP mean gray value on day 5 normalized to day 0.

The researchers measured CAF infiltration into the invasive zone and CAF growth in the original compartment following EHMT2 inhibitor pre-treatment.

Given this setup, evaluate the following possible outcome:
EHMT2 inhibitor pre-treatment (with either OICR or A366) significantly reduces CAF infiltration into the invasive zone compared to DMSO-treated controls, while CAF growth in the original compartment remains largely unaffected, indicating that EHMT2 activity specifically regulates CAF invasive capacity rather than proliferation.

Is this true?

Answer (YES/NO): NO